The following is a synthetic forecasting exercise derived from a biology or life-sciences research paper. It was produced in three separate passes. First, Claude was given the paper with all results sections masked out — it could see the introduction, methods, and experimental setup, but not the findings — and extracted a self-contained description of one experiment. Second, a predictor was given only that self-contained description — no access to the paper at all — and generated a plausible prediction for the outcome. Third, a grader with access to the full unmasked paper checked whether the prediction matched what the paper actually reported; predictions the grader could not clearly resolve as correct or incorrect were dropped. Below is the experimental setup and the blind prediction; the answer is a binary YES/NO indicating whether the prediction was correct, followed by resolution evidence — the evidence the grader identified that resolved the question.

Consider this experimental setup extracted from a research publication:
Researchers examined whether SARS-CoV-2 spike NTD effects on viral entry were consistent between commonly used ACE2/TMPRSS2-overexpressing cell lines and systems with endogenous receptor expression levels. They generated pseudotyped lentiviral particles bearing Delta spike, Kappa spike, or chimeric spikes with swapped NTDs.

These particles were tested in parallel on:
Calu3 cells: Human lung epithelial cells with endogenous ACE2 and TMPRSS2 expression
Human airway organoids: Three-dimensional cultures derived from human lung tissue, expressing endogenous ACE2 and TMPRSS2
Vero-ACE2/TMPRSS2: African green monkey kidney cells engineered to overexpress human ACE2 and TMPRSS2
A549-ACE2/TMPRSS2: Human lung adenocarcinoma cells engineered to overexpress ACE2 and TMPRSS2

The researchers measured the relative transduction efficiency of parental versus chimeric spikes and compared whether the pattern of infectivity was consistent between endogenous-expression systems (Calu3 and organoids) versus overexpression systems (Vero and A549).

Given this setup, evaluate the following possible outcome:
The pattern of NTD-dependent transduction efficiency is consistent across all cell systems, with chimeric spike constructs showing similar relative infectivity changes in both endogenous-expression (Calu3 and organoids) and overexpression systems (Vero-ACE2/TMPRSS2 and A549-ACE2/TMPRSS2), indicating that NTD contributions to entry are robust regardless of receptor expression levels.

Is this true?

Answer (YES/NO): NO